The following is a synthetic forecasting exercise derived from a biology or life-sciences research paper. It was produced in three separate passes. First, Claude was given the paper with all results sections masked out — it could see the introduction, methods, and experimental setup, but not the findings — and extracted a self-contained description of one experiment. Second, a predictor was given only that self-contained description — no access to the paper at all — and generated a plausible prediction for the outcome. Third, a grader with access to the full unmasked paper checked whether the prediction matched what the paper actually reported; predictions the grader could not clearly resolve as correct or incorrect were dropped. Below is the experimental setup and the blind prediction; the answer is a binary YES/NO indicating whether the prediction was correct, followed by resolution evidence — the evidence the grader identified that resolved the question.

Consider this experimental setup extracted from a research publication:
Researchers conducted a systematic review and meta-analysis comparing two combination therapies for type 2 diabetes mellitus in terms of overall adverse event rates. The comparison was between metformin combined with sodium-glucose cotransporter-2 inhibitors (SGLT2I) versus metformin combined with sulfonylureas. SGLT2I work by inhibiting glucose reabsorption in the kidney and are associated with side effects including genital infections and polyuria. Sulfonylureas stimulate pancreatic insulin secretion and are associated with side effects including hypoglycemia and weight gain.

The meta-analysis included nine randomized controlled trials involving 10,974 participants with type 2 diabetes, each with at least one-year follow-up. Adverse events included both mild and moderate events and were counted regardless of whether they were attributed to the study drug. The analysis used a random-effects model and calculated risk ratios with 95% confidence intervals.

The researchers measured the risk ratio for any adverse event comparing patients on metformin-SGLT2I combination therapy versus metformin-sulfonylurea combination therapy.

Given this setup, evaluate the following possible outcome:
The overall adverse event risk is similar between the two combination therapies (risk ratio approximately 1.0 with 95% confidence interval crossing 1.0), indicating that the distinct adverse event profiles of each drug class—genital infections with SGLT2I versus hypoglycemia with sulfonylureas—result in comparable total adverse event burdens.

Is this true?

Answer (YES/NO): YES